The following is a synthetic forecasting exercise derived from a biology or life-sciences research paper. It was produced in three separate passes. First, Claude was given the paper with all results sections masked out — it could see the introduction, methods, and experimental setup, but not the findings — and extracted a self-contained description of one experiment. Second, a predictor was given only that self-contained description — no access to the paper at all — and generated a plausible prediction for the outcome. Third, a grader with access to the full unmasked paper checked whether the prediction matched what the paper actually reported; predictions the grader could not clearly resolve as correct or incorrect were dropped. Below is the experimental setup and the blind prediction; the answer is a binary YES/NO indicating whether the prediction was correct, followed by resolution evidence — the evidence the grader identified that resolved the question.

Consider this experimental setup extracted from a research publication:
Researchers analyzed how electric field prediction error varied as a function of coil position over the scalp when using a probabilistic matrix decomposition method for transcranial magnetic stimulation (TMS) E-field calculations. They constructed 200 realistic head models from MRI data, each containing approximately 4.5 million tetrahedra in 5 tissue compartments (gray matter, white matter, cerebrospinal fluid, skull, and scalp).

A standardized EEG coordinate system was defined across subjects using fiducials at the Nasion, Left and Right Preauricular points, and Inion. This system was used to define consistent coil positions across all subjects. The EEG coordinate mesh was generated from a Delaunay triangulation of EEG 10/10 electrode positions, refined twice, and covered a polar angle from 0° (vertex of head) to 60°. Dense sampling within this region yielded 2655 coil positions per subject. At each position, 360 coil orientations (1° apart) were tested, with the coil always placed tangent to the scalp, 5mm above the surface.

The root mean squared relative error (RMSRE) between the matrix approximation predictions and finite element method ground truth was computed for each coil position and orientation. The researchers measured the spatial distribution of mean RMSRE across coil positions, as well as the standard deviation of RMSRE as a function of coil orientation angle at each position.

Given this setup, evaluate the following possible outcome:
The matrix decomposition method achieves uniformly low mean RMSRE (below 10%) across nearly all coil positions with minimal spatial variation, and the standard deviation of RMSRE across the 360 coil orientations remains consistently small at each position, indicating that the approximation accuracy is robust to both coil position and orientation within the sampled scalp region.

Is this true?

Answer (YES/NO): NO